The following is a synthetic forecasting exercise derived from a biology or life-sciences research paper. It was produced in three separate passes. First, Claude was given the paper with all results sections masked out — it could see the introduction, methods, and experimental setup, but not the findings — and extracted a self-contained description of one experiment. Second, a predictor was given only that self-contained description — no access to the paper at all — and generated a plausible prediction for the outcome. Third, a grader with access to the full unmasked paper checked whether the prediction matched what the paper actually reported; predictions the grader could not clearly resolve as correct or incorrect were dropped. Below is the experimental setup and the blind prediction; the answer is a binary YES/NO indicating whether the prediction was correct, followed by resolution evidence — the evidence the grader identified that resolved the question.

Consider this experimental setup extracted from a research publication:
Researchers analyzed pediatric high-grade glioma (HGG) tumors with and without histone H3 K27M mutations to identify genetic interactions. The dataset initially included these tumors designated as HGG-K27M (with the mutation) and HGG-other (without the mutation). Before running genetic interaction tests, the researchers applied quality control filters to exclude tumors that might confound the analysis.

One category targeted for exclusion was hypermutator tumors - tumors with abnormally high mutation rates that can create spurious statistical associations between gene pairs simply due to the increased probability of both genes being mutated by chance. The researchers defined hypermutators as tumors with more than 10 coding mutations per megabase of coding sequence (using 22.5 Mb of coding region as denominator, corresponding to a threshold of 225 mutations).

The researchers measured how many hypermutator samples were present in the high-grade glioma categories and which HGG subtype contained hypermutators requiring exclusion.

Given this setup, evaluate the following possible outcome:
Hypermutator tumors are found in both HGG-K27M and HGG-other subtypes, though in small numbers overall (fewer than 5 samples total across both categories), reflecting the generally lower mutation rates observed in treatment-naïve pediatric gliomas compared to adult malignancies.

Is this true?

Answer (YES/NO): NO